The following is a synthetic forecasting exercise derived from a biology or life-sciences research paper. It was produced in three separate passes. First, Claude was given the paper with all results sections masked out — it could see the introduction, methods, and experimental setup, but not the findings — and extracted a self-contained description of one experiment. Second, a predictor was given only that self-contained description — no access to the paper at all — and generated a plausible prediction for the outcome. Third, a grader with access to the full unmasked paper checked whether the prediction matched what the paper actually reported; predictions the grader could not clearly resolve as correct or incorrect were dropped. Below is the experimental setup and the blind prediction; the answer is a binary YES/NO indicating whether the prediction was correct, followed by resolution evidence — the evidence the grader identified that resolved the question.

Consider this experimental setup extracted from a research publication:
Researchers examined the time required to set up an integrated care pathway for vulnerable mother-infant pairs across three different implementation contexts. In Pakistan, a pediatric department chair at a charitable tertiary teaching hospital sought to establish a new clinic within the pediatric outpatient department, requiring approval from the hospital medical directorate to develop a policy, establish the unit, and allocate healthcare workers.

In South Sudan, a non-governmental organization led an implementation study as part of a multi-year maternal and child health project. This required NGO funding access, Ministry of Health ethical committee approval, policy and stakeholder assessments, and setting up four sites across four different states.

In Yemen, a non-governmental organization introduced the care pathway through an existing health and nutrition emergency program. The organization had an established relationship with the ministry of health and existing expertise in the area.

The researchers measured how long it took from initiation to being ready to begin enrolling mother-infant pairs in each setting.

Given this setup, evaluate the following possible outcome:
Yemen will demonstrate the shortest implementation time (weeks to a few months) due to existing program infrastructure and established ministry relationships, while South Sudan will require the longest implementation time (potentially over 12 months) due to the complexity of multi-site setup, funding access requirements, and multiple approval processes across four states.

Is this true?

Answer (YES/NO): NO